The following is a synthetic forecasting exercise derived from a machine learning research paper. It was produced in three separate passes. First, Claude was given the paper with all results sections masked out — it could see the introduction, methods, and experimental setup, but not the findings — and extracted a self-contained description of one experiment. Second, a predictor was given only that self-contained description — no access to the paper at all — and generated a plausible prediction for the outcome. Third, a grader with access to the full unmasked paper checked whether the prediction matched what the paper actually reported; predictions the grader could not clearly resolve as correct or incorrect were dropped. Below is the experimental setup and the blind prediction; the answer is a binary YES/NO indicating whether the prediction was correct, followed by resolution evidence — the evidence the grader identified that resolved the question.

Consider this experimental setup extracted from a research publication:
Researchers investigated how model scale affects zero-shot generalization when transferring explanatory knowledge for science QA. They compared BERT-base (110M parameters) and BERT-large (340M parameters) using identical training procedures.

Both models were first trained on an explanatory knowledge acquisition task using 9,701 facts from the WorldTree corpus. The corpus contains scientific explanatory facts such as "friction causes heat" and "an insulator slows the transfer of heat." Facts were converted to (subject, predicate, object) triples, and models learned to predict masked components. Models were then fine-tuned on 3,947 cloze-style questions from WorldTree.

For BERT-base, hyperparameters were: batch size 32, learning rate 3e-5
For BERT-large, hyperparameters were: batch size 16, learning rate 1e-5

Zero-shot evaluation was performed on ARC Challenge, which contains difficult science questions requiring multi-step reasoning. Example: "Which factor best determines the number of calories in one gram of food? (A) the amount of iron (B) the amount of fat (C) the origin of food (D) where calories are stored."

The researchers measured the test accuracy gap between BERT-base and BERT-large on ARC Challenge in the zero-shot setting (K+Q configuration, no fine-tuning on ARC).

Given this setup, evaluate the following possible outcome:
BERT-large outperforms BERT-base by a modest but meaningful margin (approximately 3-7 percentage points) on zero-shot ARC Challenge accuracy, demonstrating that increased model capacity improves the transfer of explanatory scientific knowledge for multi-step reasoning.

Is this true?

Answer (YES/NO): NO